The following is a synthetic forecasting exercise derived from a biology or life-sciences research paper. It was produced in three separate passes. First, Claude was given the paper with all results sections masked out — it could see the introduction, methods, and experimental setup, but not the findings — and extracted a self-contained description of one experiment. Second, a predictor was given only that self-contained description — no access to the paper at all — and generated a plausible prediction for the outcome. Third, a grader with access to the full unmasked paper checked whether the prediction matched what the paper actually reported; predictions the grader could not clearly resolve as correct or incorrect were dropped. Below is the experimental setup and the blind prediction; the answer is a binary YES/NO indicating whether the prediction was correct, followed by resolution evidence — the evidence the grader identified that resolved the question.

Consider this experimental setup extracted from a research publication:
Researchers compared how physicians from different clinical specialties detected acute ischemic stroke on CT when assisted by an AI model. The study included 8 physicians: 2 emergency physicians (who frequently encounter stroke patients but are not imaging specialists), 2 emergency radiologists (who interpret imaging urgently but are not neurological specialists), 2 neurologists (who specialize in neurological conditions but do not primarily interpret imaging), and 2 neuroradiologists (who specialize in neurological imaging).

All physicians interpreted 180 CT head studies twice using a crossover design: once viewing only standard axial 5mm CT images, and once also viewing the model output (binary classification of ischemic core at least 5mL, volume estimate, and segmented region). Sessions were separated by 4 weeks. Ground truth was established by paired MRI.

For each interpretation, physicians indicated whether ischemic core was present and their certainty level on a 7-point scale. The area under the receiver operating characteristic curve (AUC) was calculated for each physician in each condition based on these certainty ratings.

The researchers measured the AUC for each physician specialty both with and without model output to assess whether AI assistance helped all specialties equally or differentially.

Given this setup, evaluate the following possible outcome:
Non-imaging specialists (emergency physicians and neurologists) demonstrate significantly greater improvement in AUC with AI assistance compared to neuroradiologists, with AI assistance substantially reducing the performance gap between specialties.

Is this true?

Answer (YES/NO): NO